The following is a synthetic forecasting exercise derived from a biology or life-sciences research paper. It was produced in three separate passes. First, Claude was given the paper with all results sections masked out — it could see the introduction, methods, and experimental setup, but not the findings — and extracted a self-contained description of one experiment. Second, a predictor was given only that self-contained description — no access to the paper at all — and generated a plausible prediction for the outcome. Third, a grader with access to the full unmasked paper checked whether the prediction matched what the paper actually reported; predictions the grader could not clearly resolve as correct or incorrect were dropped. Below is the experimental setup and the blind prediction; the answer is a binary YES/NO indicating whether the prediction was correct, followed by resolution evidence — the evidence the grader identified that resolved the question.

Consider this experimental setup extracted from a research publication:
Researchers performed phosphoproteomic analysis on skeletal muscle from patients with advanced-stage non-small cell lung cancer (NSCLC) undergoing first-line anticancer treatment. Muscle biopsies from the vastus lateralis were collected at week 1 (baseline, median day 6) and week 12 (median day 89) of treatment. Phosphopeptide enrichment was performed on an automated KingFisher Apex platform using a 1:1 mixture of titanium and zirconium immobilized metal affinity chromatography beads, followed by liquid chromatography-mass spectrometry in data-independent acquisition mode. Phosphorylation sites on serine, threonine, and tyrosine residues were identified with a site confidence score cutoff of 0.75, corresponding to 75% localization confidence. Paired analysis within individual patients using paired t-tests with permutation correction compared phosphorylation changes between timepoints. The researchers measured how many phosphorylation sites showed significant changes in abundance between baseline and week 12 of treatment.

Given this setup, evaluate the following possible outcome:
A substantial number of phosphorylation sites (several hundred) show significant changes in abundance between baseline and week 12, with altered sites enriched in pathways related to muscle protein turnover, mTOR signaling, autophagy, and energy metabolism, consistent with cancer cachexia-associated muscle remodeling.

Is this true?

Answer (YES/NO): NO